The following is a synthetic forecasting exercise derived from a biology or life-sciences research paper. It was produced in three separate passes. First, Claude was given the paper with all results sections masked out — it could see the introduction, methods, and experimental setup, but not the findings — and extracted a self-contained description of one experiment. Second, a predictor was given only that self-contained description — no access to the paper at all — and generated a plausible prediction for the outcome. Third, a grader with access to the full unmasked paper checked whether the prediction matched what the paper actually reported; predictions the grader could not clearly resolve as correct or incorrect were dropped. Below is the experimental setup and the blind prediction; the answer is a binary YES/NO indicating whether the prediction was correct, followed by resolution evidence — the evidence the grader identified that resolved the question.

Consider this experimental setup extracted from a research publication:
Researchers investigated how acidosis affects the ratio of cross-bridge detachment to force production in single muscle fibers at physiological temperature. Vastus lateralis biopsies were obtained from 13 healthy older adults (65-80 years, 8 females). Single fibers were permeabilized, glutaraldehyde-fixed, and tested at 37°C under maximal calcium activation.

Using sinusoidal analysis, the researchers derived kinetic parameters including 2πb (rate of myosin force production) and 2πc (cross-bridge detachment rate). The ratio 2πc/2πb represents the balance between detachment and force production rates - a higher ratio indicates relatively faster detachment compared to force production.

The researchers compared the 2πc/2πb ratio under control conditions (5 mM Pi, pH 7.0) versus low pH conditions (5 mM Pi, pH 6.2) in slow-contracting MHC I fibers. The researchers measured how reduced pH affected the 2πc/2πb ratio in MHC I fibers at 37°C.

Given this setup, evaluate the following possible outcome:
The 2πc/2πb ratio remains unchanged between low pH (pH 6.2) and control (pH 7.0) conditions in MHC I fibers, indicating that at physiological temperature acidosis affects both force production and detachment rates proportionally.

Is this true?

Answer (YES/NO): YES